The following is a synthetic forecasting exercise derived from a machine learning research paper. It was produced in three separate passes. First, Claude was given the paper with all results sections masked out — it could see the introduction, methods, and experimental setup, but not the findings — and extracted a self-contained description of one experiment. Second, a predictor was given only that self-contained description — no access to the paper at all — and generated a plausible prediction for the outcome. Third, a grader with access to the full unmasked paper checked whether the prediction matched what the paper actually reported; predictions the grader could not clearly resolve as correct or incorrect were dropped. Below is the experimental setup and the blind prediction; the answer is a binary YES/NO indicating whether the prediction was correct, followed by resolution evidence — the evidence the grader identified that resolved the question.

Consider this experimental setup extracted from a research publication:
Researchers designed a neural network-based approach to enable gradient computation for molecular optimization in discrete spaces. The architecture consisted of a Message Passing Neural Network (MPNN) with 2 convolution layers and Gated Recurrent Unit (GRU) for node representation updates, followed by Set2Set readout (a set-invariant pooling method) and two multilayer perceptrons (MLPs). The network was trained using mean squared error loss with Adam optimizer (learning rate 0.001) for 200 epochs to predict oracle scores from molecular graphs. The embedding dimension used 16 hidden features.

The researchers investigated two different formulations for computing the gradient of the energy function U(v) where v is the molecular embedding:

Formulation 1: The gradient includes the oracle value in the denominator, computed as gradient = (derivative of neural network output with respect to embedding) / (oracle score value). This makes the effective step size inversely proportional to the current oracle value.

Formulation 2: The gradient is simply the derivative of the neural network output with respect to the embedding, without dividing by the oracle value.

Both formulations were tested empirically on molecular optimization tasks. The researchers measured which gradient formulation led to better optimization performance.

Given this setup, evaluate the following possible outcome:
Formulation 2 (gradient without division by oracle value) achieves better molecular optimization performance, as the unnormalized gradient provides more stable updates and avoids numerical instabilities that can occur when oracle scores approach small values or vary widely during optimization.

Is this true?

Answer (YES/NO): NO